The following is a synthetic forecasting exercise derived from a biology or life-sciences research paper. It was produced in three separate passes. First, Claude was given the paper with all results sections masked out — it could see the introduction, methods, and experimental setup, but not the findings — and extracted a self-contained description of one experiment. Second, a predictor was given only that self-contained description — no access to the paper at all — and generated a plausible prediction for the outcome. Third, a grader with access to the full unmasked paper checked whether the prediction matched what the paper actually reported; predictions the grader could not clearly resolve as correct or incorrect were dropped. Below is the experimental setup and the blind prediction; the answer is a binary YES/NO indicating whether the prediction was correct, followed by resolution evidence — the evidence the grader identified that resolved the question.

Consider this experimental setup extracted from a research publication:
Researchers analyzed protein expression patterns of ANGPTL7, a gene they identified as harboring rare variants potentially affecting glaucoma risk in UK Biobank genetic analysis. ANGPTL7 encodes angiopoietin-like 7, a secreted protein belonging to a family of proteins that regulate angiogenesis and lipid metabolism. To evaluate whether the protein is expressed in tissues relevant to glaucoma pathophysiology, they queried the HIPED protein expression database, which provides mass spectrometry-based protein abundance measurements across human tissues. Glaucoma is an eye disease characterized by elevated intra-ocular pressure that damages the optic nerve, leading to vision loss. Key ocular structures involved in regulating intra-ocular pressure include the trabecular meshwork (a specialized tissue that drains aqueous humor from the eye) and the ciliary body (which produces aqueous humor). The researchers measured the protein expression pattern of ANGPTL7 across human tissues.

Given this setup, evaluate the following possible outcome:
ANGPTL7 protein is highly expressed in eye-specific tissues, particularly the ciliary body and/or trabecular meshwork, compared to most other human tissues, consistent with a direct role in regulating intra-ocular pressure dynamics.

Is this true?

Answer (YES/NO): NO